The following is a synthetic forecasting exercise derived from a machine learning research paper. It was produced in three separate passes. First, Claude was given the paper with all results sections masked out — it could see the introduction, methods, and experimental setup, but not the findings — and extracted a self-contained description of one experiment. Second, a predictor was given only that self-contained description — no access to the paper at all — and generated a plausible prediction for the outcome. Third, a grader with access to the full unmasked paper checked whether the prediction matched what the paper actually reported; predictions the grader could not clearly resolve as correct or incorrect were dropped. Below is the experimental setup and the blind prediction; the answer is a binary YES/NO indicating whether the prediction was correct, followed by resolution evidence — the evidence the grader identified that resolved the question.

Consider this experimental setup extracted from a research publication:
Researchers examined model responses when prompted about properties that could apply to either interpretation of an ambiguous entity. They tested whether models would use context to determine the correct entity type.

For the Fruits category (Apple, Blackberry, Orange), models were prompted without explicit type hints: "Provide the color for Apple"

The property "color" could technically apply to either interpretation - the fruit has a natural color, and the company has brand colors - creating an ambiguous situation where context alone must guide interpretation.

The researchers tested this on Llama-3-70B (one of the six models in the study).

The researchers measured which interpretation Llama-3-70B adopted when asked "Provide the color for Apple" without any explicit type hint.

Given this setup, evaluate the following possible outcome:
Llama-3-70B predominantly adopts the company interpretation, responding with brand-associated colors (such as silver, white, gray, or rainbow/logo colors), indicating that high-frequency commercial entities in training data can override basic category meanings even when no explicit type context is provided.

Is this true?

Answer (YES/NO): YES